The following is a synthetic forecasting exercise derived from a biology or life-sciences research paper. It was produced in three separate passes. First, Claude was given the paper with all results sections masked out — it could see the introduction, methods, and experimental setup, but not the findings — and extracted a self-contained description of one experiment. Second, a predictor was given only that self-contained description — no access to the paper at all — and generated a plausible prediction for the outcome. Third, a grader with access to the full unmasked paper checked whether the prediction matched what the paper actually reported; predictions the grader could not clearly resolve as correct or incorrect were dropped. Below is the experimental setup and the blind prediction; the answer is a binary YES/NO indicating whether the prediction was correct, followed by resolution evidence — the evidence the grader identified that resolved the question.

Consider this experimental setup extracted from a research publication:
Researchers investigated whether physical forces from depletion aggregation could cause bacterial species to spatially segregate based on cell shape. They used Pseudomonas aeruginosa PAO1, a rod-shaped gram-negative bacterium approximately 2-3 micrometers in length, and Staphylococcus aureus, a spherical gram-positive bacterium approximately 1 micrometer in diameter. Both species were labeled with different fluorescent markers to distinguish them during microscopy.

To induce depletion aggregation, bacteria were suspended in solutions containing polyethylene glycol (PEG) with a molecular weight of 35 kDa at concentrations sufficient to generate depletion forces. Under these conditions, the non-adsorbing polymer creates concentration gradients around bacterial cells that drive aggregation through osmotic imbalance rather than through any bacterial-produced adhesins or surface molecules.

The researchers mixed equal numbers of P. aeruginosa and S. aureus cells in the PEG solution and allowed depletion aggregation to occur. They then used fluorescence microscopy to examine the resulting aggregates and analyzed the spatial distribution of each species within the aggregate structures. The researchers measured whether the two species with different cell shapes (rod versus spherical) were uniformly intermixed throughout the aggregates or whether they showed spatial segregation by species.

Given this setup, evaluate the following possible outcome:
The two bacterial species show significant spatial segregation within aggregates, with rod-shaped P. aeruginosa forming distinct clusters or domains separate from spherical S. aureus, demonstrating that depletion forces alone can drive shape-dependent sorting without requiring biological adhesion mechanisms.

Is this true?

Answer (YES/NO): YES